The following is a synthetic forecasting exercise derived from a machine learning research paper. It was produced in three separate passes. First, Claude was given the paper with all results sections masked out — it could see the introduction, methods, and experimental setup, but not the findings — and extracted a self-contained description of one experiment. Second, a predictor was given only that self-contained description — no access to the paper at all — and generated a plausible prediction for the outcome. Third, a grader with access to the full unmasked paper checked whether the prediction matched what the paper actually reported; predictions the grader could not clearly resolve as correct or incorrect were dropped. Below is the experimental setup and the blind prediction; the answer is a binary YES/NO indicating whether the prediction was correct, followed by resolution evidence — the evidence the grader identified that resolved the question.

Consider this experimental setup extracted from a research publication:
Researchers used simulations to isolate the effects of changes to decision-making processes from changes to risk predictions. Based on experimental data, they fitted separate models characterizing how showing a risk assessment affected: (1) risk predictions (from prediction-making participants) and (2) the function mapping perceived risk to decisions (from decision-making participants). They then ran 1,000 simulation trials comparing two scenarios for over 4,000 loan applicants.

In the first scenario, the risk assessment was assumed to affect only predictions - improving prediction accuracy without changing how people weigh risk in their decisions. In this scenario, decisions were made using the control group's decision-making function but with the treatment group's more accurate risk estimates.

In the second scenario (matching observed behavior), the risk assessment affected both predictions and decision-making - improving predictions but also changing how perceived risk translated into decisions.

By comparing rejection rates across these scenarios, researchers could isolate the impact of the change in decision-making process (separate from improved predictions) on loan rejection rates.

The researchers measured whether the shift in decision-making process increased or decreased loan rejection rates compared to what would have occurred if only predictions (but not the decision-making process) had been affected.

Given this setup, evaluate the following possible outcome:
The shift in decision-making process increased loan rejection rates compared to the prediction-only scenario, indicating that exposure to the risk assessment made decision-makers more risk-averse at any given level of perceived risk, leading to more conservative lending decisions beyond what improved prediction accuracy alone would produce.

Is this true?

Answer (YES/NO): YES